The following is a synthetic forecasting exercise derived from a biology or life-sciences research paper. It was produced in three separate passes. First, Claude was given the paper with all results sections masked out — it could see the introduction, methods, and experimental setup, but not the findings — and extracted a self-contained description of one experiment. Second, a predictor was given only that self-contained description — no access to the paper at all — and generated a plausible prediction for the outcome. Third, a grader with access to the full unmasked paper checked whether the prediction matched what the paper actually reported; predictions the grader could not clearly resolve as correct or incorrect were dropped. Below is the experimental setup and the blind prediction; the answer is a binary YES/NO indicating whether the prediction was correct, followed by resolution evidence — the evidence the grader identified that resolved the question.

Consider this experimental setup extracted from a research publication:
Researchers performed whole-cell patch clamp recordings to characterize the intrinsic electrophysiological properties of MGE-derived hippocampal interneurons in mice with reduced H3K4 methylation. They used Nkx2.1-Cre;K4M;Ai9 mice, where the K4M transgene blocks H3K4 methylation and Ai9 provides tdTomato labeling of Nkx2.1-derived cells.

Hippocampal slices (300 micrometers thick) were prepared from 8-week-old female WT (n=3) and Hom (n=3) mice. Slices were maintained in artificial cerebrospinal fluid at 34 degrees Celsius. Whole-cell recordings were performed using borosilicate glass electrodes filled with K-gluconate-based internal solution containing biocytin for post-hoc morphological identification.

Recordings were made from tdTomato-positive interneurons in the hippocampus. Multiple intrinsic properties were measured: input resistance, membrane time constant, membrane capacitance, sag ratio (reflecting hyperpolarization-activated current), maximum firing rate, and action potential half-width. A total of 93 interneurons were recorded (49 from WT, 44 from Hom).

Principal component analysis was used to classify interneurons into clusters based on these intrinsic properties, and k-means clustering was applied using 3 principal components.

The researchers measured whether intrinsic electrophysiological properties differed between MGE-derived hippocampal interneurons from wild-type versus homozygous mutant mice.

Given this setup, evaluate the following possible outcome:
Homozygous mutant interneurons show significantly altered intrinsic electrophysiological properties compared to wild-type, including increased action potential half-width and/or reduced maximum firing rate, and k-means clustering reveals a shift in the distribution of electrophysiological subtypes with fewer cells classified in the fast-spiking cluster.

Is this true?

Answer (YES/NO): NO